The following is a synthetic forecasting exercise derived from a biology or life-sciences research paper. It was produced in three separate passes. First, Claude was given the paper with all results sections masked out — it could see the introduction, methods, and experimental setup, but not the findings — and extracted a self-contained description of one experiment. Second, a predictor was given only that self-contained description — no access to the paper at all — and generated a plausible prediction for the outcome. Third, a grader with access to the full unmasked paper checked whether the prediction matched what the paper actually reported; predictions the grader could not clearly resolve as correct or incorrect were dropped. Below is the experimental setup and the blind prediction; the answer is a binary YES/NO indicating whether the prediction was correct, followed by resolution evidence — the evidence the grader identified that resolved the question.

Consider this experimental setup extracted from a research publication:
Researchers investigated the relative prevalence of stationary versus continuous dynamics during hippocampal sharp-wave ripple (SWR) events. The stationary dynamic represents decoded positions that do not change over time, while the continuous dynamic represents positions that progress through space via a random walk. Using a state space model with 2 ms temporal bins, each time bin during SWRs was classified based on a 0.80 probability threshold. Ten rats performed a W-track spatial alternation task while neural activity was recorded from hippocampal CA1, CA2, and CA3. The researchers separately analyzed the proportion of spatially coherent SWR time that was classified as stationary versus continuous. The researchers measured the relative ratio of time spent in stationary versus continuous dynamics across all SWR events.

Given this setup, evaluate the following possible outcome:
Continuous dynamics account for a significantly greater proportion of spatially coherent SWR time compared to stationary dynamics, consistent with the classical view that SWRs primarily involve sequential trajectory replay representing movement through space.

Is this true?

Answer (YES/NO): NO